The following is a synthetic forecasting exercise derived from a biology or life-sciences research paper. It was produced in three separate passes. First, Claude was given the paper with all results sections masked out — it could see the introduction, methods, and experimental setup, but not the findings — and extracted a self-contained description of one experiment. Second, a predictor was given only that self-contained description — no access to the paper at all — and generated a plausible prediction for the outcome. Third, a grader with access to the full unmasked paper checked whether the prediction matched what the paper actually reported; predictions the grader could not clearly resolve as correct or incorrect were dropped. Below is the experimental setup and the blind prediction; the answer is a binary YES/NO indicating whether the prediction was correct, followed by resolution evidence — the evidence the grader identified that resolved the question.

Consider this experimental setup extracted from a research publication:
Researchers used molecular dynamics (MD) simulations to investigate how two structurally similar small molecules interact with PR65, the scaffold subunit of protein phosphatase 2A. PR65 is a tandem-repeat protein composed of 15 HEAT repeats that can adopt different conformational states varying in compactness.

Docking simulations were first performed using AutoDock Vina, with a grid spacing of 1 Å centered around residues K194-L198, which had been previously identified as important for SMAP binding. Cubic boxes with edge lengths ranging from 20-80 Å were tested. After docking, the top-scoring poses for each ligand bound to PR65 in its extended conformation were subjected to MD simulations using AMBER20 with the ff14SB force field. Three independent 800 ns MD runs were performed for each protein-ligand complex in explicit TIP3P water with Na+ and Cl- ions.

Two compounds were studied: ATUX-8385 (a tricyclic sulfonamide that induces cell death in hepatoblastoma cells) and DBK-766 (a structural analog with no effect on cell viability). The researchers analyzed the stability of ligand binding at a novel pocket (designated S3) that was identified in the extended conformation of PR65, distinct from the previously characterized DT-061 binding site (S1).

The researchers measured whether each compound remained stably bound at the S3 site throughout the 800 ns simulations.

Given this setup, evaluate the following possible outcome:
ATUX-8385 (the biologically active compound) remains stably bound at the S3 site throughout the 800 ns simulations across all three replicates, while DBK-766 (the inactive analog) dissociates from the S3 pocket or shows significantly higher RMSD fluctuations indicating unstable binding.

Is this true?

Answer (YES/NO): YES